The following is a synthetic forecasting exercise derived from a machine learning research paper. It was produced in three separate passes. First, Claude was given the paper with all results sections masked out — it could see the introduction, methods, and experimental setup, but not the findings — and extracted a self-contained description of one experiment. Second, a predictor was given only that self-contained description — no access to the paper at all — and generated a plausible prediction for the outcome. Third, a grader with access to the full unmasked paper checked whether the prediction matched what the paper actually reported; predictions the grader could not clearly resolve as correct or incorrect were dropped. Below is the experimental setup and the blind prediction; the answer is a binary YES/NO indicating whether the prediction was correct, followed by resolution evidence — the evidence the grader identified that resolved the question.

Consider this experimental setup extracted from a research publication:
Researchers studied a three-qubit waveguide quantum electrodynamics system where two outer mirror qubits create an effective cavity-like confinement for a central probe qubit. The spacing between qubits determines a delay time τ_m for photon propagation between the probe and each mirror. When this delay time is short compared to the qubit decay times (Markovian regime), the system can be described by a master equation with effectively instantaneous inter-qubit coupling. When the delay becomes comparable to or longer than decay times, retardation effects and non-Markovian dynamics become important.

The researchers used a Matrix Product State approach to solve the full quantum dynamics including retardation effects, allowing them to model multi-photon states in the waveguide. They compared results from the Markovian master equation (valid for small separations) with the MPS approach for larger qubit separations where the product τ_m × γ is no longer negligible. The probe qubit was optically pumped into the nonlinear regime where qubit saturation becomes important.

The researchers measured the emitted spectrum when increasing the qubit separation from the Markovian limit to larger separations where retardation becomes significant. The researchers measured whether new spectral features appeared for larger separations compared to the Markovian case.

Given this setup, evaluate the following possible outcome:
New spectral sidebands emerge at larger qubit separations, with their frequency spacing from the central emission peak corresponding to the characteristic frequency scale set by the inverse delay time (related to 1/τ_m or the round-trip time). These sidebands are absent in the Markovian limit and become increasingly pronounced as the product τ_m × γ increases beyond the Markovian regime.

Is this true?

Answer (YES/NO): YES